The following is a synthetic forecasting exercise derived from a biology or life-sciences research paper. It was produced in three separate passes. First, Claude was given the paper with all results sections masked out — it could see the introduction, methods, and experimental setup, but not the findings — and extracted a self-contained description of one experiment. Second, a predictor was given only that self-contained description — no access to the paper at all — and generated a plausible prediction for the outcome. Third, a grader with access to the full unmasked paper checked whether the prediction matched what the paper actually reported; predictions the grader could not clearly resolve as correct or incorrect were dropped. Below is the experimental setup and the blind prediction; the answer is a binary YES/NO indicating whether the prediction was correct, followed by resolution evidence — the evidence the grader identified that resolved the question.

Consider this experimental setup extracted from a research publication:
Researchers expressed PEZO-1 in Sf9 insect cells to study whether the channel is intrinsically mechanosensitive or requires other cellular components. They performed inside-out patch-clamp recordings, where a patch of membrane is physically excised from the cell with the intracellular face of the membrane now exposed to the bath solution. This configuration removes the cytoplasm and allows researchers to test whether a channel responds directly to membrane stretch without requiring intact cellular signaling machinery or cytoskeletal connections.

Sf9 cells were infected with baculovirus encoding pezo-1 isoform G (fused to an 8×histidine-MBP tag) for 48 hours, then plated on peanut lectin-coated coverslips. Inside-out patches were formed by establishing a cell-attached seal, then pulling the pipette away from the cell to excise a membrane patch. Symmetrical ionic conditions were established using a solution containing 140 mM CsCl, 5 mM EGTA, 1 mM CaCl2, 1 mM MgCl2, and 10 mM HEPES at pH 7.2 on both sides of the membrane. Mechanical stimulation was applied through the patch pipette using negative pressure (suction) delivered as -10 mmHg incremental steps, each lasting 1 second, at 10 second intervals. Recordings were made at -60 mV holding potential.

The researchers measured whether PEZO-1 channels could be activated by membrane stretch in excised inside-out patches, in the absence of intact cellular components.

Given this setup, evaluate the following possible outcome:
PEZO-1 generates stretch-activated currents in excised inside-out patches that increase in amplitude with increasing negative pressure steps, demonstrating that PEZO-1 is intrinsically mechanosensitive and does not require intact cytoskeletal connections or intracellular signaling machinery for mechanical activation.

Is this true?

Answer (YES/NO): YES